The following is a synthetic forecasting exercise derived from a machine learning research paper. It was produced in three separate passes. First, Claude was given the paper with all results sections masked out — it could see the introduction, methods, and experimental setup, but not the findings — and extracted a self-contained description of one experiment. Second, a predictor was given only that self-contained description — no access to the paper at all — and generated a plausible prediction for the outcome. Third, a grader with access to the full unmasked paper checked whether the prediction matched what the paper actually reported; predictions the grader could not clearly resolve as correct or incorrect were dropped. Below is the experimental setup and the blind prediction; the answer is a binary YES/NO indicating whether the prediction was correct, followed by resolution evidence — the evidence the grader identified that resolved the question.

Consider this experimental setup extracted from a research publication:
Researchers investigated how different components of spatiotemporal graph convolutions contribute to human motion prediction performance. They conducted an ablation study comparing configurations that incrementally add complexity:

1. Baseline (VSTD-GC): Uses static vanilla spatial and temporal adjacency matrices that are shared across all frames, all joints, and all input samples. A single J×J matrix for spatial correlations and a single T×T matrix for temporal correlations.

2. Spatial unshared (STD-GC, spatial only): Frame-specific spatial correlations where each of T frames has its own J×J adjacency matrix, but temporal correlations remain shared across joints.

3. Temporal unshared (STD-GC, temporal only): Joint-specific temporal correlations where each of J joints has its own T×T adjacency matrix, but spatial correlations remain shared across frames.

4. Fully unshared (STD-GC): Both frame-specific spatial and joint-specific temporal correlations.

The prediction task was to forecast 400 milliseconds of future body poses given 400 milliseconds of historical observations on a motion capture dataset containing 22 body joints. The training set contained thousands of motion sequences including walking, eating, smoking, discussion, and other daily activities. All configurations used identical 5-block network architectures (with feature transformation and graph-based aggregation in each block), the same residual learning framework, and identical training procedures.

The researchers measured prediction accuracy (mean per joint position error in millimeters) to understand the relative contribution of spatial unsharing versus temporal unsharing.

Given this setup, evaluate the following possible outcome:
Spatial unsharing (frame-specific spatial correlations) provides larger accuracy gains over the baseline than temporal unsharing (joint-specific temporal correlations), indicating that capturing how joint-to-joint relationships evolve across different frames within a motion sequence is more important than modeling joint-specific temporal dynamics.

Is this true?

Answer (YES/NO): NO